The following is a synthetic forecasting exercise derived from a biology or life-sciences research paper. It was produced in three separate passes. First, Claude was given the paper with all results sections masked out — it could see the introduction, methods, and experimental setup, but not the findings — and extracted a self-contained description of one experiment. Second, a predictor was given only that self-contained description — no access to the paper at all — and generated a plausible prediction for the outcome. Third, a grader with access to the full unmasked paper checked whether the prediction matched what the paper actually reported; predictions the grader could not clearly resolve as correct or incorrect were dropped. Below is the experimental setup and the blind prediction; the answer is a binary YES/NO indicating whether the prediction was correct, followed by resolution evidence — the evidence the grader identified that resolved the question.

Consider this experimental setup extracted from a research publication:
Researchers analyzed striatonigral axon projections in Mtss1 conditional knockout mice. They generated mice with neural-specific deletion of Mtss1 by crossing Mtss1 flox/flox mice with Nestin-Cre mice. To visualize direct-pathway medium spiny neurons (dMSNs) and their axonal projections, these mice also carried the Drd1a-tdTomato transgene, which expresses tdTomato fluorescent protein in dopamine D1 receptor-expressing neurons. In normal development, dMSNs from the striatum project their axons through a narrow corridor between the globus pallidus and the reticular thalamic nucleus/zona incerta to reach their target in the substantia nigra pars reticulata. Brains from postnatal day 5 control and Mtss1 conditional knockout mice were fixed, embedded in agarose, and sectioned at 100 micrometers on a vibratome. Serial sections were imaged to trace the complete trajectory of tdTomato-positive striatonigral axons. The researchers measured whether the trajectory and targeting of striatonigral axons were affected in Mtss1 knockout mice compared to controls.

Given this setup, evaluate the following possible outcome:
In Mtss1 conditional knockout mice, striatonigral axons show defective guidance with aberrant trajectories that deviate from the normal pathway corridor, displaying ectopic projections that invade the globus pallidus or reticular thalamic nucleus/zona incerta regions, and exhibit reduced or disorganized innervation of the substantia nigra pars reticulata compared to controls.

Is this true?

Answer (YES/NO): NO